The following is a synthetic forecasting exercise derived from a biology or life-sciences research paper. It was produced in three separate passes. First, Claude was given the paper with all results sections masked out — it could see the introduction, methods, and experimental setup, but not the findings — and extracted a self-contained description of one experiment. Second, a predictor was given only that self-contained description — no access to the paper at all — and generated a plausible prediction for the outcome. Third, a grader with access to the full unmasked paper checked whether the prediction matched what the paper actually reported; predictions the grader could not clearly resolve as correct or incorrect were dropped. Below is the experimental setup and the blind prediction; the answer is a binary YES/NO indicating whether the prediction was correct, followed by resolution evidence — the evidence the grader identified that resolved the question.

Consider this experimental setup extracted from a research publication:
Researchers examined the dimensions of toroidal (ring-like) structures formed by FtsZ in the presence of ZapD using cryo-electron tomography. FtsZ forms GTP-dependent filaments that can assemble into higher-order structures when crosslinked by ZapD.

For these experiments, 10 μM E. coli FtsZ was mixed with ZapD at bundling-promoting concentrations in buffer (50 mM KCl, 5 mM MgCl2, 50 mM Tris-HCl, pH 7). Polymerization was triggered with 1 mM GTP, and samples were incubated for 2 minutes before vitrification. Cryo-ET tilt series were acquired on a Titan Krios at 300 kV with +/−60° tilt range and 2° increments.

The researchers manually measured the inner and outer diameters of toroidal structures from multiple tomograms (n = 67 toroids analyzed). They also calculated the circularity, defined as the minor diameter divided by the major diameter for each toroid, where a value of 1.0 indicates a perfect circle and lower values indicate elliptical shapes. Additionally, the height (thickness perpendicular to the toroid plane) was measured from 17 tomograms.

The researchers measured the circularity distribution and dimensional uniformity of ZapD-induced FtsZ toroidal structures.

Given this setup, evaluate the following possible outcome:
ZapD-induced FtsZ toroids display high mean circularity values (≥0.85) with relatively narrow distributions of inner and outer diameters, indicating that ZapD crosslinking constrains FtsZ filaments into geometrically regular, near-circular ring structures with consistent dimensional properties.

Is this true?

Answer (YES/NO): YES